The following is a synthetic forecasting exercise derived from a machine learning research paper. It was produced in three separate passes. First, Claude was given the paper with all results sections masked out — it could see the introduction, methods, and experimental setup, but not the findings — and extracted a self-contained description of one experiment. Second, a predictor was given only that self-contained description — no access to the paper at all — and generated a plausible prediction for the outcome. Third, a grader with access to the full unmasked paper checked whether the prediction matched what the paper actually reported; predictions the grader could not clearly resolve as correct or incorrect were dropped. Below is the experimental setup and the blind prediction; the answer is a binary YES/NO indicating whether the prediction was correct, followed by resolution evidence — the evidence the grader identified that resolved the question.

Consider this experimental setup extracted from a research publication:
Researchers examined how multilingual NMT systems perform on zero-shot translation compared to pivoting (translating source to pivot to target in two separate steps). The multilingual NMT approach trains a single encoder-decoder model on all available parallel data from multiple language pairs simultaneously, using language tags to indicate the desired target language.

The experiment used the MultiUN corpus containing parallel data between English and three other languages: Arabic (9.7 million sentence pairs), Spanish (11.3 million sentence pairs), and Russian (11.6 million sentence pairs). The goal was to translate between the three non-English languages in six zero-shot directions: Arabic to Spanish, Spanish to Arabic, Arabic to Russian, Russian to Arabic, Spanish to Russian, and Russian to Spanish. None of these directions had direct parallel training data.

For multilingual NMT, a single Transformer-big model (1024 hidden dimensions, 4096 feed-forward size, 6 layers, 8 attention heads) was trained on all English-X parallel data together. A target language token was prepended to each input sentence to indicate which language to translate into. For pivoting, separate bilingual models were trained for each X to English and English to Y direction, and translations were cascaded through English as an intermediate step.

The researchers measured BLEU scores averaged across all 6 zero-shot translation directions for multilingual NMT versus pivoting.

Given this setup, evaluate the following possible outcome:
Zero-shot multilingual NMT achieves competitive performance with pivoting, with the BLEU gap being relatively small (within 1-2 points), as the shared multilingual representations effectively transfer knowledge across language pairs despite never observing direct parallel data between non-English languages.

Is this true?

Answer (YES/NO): NO